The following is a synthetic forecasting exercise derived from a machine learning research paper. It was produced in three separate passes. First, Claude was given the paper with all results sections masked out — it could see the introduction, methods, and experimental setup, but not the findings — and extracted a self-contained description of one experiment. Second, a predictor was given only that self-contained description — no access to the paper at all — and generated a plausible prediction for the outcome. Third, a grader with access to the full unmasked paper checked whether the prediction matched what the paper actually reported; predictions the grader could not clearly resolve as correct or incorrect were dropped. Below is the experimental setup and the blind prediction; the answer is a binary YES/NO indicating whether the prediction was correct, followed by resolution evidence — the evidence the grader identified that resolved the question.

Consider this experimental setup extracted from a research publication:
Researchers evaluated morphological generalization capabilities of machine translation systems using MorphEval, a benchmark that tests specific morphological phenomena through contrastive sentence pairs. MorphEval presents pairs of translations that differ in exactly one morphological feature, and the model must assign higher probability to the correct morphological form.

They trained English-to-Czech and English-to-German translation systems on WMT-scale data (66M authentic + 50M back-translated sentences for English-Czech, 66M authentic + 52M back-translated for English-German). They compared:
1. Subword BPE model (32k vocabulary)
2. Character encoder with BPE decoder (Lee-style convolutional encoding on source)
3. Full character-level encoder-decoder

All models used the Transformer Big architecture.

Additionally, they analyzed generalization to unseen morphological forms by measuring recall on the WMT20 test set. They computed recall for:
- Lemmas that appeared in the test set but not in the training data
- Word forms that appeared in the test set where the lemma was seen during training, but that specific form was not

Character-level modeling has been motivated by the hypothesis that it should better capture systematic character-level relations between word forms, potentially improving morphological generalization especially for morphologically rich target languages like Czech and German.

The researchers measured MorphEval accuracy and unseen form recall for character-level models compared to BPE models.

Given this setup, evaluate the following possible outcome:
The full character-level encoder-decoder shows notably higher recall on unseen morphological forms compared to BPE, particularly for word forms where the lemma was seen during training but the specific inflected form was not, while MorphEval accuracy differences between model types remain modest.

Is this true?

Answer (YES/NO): NO